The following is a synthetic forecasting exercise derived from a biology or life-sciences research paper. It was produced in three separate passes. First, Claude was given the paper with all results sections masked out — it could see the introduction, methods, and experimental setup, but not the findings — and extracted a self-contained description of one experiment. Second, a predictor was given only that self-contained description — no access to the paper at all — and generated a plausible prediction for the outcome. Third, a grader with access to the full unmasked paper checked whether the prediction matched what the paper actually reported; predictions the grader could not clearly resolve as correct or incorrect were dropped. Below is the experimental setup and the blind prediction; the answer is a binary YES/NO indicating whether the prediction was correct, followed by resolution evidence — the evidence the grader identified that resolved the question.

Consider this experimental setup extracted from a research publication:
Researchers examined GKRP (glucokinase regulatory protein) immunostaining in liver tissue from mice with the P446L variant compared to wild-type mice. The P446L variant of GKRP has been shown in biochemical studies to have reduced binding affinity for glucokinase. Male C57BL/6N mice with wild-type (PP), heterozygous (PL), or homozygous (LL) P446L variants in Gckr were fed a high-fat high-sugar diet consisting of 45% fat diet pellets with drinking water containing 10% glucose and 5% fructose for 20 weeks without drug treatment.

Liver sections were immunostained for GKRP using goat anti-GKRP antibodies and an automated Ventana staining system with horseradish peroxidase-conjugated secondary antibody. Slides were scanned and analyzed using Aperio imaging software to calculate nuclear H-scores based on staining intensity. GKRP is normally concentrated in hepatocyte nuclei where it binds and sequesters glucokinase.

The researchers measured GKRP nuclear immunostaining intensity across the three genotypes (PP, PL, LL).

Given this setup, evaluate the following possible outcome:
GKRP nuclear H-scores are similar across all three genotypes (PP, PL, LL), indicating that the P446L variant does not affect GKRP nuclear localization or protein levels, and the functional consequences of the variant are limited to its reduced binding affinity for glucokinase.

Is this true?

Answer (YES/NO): NO